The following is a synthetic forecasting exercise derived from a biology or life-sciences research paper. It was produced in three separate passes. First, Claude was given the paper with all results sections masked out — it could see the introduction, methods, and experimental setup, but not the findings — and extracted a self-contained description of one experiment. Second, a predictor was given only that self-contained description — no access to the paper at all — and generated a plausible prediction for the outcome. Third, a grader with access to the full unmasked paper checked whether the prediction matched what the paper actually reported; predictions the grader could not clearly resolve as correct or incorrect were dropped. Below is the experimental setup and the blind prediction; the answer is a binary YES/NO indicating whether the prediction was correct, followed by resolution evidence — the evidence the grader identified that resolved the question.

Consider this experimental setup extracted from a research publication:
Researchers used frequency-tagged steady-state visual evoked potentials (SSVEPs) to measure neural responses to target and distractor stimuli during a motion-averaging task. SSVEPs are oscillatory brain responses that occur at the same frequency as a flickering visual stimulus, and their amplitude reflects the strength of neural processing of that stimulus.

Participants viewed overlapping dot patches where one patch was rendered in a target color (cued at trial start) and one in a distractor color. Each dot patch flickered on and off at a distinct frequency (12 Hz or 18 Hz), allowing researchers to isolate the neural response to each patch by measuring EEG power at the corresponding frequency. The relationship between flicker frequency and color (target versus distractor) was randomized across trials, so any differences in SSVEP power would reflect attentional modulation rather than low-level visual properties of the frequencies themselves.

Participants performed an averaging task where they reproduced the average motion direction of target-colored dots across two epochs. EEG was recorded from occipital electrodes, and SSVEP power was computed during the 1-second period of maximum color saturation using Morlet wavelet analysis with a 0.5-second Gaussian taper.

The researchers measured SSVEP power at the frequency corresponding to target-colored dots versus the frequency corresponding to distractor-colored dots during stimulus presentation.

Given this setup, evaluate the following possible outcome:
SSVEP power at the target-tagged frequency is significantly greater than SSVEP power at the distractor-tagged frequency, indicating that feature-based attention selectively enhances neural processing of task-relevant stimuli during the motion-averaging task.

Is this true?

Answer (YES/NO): YES